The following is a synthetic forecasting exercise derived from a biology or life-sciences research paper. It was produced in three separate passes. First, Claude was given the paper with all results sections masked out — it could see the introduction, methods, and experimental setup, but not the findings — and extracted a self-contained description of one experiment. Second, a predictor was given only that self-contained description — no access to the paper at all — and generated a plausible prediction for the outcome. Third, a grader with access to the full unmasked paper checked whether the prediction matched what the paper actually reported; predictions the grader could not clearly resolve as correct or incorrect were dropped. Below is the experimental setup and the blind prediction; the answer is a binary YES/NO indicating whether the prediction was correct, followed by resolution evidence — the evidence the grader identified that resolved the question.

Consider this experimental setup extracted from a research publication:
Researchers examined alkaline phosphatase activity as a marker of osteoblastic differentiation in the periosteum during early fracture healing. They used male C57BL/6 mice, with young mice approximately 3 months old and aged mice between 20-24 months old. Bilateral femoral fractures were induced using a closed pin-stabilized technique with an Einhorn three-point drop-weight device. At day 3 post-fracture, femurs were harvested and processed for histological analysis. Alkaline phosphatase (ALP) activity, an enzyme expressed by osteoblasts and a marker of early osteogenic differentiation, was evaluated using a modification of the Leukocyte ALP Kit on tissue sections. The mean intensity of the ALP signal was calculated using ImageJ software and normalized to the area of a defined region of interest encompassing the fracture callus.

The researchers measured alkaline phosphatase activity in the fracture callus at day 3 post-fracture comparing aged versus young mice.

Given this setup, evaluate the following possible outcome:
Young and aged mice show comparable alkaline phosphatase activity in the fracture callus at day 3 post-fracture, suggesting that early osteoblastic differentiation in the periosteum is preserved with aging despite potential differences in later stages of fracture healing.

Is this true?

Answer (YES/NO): NO